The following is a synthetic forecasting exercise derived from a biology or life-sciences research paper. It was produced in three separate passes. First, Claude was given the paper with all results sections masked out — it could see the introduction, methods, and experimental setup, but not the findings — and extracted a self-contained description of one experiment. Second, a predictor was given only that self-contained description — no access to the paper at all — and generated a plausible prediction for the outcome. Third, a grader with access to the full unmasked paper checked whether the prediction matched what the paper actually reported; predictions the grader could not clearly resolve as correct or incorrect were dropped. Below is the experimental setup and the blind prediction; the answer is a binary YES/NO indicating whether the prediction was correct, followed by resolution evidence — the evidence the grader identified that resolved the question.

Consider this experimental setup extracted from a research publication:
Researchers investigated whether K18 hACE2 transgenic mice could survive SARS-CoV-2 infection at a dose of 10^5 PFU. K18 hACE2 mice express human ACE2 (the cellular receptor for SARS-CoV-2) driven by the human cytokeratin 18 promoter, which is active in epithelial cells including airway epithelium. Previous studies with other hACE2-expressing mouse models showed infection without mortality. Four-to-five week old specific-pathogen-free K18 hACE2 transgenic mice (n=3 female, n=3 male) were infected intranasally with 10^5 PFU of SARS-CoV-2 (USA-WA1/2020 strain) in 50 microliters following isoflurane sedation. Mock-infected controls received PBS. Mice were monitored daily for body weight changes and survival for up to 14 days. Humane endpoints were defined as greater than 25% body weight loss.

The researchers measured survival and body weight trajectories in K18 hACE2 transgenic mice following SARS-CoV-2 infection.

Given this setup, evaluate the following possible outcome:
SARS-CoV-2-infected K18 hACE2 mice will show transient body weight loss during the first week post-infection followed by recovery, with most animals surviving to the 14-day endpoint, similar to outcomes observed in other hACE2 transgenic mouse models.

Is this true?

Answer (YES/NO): NO